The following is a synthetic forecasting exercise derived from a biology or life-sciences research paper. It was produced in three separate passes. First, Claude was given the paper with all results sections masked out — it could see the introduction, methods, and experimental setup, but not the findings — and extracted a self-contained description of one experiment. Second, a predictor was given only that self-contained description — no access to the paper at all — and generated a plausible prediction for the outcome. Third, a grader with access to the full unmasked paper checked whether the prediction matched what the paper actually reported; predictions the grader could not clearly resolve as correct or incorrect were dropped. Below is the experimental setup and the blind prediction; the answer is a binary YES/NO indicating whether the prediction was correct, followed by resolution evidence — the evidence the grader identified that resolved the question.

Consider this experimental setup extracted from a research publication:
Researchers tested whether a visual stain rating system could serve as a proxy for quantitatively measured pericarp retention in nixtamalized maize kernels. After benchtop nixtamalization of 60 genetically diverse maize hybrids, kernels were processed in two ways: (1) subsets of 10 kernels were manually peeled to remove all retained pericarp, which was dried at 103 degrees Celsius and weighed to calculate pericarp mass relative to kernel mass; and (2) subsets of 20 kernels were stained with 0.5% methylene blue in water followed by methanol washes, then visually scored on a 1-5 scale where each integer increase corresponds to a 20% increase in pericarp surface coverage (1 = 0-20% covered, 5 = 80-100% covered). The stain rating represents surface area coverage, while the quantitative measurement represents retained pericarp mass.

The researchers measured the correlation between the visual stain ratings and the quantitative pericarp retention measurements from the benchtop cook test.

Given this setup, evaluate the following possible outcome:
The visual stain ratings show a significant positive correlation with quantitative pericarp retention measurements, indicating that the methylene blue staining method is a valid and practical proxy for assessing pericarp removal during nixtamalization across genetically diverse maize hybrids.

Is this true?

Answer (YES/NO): NO